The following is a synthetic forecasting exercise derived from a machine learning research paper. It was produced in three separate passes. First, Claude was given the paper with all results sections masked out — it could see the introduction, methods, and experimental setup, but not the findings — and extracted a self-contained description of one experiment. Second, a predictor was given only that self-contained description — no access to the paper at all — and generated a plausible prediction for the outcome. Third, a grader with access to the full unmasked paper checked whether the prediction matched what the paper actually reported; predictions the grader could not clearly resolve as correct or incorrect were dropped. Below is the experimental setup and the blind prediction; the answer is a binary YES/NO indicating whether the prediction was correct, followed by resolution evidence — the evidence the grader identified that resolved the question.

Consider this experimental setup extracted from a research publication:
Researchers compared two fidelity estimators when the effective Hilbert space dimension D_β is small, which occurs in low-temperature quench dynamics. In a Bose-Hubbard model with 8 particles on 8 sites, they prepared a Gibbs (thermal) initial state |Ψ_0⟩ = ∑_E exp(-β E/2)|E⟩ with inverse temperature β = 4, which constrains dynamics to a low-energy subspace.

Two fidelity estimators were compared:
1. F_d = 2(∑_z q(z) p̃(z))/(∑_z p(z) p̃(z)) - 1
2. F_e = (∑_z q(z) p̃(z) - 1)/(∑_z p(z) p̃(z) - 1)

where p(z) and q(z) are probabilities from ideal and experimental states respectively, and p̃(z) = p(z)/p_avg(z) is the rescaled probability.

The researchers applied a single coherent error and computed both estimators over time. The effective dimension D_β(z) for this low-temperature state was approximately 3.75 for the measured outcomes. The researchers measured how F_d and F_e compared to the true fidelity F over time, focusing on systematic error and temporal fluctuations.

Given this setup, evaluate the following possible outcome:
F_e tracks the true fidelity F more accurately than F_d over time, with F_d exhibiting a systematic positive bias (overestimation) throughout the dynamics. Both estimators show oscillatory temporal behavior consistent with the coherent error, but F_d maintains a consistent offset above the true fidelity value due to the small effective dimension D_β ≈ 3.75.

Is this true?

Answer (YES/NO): YES